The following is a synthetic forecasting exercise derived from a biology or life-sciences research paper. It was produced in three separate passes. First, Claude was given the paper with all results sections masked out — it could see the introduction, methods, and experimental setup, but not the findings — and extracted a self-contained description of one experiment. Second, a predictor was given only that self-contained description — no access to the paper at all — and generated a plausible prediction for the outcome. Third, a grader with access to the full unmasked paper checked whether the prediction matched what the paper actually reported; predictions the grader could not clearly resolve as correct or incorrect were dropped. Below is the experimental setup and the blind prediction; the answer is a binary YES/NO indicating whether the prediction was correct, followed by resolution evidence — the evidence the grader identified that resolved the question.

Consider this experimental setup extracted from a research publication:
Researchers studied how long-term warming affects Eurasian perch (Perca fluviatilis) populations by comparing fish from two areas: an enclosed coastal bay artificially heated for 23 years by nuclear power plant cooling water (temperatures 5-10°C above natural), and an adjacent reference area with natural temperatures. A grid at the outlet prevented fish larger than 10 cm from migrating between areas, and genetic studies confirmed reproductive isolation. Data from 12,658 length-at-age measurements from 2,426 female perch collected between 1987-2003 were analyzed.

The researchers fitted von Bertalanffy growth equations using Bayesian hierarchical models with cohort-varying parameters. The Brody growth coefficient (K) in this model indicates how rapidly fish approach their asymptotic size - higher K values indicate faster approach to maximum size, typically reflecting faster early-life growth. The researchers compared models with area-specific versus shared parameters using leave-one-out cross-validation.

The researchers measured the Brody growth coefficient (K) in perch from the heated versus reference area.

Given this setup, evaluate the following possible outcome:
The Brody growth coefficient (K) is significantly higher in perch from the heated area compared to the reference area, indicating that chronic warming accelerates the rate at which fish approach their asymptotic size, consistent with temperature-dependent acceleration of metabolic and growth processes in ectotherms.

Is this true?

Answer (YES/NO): YES